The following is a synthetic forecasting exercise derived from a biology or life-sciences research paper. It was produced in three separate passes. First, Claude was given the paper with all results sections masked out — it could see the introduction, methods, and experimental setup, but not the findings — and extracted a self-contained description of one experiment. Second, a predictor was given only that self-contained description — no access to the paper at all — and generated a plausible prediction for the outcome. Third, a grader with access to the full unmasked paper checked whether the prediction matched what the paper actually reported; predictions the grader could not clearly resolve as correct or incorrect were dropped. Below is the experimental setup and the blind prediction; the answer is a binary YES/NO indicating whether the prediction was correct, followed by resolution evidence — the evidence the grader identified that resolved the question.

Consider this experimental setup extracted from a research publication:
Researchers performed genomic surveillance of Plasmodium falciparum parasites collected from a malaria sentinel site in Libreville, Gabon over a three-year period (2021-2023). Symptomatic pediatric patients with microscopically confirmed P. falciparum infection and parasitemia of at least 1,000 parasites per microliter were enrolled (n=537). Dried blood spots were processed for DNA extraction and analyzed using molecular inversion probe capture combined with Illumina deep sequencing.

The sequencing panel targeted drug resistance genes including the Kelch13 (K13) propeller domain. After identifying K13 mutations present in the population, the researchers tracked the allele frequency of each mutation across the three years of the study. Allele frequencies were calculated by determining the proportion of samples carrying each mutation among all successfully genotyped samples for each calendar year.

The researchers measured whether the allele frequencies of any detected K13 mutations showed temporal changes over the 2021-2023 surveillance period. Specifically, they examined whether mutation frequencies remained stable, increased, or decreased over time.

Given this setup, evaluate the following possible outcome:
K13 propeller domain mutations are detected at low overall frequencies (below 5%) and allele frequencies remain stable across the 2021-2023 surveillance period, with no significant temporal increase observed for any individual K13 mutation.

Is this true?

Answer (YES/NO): NO